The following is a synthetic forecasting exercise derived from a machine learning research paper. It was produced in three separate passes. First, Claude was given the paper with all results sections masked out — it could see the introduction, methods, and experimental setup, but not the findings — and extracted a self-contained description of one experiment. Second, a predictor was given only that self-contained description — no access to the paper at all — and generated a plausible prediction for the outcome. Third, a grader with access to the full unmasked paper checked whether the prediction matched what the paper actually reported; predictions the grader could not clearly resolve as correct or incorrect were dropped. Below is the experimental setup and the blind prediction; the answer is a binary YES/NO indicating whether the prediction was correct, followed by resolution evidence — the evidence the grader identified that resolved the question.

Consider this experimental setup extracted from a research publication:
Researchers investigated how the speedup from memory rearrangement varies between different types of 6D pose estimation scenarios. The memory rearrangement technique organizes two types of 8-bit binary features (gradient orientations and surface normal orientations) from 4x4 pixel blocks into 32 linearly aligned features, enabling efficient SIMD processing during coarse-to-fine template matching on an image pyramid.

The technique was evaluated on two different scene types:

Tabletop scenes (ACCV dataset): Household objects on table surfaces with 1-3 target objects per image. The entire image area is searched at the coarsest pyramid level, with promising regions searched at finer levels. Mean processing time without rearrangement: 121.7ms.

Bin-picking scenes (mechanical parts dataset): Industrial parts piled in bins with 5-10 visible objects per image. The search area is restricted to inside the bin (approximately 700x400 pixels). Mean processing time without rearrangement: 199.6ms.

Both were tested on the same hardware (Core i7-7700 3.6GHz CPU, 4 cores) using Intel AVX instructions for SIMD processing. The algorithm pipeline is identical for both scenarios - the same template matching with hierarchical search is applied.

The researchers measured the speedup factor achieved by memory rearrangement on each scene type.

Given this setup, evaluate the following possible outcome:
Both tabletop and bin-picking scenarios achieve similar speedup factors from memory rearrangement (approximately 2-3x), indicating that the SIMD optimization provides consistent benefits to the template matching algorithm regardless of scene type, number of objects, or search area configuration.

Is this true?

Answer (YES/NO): YES